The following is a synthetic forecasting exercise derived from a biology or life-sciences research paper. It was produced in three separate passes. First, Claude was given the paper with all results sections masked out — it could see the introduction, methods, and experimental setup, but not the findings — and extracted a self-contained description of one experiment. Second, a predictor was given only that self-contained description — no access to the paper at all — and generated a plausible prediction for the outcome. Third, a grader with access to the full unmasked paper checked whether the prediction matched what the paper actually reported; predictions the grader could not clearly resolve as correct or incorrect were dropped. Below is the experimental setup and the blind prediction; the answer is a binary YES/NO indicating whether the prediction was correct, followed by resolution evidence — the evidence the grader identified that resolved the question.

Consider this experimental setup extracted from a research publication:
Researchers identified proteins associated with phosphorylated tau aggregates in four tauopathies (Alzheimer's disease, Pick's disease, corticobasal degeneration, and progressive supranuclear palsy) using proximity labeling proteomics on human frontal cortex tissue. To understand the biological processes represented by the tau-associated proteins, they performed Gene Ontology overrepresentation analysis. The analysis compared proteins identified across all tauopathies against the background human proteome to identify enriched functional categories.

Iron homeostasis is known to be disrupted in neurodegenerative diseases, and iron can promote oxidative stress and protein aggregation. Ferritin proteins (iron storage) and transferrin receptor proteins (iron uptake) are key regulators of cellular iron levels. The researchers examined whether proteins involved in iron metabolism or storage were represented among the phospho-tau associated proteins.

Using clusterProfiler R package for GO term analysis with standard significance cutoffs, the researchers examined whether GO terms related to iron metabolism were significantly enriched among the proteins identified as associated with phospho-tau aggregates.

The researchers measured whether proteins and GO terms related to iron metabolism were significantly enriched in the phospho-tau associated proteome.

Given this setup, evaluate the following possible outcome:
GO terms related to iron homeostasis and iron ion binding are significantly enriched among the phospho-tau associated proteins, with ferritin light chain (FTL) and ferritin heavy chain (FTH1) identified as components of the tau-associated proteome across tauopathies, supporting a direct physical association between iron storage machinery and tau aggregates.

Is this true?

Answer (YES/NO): NO